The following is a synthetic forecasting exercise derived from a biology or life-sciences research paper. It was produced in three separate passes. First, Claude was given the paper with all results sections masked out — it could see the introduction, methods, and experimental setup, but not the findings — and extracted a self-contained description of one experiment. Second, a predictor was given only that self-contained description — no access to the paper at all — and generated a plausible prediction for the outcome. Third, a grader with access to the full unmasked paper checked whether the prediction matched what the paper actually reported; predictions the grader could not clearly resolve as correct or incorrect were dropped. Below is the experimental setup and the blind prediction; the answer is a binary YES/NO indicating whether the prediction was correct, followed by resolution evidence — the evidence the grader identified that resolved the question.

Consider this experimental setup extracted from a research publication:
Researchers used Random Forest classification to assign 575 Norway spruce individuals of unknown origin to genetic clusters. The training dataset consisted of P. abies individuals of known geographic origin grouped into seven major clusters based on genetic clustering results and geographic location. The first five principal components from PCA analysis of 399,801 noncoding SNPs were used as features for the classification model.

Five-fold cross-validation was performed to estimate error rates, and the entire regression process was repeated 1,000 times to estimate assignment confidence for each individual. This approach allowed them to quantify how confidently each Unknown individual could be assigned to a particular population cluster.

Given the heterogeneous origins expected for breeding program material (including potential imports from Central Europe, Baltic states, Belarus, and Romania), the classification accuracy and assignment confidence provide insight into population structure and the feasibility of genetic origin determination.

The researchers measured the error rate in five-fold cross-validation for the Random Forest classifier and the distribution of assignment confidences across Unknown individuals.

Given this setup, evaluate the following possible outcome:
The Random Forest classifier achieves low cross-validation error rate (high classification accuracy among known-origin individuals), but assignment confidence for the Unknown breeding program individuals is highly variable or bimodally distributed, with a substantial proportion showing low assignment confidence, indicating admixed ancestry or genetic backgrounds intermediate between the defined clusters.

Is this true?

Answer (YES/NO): NO